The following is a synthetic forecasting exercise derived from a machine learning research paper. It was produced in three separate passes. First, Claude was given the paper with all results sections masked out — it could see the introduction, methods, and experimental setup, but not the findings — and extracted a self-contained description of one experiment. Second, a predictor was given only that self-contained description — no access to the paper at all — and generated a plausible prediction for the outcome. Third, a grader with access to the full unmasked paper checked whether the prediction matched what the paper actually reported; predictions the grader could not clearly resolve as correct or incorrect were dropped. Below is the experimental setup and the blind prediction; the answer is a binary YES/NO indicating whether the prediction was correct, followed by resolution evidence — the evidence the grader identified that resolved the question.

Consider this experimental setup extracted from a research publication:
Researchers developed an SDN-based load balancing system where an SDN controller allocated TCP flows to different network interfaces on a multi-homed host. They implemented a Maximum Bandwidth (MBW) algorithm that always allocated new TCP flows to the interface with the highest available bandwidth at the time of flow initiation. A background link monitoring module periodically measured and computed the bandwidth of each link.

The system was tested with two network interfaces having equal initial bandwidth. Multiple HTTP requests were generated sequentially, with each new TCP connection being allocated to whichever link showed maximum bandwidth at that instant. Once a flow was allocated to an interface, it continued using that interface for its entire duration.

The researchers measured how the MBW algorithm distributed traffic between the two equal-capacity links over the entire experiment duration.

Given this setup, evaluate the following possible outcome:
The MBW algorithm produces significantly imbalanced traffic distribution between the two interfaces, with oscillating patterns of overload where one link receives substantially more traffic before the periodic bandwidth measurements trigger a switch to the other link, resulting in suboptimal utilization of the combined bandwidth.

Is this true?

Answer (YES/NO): NO